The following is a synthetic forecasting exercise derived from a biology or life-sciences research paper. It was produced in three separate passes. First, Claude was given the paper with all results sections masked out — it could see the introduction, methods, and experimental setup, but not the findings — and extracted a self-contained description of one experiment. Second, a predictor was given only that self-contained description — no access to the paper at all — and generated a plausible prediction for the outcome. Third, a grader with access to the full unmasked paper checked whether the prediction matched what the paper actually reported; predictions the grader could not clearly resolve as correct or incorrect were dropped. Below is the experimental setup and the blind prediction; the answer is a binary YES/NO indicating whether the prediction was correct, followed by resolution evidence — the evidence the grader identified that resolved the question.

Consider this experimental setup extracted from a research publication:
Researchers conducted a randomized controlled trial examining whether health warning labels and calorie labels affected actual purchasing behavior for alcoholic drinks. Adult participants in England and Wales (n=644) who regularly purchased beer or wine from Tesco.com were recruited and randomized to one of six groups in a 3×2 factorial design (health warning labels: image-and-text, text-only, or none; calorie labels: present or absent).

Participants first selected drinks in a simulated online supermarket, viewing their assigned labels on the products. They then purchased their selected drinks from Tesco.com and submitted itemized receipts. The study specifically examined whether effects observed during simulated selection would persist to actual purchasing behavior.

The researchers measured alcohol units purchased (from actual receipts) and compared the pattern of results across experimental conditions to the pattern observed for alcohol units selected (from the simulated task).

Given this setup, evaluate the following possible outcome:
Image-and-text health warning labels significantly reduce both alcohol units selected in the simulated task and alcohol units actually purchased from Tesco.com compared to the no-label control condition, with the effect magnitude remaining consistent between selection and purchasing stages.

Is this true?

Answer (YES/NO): NO